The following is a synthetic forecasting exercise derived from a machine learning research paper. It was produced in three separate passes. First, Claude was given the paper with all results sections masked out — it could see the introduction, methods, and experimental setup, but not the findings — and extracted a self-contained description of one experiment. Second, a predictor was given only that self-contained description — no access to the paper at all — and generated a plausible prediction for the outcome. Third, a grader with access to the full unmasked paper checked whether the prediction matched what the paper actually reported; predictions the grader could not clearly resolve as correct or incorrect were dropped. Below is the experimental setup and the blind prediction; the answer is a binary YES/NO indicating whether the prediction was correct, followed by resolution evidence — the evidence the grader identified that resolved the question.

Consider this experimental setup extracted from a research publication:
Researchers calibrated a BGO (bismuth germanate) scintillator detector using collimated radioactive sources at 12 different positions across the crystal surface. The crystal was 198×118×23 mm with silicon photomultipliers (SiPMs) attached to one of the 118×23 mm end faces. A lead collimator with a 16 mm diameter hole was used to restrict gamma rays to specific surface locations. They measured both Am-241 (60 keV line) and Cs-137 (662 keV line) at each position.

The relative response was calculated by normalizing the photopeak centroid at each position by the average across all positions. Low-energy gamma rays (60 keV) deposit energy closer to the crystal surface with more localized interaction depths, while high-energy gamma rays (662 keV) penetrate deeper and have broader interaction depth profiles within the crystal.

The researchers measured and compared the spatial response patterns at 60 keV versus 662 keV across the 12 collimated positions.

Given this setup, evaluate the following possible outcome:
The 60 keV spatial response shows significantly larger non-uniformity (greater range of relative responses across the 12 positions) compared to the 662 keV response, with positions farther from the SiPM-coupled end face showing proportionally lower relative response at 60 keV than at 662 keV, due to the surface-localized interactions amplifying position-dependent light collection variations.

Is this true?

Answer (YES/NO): NO